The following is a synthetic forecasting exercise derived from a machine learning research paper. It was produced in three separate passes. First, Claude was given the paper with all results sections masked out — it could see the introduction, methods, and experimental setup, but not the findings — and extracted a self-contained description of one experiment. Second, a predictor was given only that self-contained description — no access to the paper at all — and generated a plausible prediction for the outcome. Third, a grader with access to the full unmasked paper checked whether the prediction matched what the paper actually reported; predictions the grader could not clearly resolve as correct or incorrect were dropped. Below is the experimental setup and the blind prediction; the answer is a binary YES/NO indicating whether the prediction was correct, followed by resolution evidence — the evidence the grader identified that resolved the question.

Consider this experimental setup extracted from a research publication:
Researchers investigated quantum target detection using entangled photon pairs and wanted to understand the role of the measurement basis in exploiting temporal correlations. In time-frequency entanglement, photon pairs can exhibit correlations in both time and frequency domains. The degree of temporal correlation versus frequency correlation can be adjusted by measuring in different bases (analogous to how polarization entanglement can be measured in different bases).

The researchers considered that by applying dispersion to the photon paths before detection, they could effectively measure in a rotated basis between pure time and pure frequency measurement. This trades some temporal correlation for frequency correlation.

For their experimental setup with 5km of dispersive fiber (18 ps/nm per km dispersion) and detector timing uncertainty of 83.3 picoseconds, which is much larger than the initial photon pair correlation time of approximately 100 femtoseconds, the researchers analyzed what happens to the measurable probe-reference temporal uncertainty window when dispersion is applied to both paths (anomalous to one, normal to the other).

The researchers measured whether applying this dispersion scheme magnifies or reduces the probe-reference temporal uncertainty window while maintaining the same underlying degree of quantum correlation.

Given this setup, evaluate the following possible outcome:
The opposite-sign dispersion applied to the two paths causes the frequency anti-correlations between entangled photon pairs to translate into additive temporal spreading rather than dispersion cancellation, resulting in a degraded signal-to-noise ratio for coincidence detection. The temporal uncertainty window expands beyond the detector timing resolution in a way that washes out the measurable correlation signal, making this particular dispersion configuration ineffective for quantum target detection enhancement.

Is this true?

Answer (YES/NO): NO